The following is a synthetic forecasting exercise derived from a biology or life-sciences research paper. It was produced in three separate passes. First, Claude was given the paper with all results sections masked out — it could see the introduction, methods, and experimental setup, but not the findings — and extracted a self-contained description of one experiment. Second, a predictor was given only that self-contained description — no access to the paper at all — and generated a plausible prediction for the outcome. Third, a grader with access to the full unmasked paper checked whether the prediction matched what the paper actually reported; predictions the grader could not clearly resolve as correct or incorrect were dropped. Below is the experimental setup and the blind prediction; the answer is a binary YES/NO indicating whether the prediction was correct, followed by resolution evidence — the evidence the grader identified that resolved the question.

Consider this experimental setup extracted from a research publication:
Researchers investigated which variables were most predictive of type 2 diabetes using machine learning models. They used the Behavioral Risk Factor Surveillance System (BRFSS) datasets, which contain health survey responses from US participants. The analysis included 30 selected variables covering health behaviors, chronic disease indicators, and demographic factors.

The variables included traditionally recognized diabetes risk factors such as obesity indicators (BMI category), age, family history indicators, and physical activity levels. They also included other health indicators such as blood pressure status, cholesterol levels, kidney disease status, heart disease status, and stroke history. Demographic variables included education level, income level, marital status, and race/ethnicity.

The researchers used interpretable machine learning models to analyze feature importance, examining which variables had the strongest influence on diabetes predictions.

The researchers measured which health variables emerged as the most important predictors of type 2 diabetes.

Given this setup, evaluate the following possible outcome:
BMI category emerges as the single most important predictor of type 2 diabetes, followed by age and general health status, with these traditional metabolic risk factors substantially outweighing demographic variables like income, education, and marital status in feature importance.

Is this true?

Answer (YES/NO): NO